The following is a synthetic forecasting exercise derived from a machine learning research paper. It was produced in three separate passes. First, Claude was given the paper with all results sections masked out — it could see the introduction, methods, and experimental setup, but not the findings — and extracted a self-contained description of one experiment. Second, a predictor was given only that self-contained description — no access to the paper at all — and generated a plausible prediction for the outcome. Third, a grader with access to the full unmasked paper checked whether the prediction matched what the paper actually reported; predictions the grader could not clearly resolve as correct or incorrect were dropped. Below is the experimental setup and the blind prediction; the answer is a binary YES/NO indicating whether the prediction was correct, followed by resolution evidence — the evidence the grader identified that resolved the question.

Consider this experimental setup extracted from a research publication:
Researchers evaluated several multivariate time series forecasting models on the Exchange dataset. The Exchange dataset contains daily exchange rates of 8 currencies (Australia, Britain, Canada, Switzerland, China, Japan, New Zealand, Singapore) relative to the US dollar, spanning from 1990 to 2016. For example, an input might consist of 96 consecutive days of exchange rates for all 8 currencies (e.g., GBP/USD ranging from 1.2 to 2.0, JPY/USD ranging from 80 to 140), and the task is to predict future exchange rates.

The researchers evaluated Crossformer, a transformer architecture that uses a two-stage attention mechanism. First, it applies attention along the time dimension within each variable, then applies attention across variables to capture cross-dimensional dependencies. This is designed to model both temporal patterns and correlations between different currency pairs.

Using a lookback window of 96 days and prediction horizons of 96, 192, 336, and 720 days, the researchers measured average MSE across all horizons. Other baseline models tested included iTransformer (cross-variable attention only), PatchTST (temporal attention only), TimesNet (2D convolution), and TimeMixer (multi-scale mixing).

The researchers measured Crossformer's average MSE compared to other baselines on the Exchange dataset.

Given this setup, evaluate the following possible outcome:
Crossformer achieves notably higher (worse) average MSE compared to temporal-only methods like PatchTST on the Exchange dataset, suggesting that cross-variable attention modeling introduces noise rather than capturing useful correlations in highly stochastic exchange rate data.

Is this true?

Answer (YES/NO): YES